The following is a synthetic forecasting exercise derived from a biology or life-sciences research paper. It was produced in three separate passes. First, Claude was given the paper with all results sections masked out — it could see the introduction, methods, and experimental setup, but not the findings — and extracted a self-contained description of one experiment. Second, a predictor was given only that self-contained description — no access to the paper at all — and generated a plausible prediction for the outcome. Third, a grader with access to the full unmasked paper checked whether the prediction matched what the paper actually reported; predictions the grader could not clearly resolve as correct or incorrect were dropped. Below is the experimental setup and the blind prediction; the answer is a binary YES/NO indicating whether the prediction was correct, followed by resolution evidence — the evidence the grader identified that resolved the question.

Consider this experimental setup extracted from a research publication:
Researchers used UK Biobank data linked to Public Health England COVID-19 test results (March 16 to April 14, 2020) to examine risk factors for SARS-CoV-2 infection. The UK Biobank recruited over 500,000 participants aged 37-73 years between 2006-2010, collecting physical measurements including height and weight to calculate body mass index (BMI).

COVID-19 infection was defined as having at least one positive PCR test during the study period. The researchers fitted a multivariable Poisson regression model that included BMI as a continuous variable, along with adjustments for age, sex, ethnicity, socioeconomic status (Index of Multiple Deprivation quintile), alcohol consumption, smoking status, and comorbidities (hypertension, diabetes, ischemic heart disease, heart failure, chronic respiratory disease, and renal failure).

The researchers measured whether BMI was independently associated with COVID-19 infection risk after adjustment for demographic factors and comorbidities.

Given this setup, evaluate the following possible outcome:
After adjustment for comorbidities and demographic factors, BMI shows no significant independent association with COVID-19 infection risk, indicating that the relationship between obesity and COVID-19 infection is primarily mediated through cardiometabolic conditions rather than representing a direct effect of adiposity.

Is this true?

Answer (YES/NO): NO